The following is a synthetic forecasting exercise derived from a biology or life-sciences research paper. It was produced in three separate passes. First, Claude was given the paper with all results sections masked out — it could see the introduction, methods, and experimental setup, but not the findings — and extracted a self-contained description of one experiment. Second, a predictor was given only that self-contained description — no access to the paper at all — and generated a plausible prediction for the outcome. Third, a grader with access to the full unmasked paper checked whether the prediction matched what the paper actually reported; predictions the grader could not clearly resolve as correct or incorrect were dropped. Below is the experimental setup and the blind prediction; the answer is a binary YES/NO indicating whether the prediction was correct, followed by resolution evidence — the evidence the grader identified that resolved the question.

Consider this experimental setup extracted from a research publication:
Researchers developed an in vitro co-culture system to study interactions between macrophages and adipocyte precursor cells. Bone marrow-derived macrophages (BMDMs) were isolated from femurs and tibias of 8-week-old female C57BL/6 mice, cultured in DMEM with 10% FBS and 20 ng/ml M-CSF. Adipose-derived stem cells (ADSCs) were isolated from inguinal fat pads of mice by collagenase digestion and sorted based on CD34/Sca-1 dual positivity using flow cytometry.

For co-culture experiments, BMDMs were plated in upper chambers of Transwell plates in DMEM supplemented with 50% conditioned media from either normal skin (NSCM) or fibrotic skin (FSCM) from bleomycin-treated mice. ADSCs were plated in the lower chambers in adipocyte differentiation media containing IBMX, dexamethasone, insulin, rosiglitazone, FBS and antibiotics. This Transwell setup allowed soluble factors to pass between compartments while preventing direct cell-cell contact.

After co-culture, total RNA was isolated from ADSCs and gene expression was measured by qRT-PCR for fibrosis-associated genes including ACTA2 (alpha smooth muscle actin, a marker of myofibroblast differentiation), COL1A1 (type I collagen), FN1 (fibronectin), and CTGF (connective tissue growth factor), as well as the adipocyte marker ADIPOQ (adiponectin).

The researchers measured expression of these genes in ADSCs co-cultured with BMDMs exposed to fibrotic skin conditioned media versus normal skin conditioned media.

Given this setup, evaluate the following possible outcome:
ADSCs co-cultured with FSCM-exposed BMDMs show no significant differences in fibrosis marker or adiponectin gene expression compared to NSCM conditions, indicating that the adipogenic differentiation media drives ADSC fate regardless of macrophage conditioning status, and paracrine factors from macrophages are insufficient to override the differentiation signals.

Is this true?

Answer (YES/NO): NO